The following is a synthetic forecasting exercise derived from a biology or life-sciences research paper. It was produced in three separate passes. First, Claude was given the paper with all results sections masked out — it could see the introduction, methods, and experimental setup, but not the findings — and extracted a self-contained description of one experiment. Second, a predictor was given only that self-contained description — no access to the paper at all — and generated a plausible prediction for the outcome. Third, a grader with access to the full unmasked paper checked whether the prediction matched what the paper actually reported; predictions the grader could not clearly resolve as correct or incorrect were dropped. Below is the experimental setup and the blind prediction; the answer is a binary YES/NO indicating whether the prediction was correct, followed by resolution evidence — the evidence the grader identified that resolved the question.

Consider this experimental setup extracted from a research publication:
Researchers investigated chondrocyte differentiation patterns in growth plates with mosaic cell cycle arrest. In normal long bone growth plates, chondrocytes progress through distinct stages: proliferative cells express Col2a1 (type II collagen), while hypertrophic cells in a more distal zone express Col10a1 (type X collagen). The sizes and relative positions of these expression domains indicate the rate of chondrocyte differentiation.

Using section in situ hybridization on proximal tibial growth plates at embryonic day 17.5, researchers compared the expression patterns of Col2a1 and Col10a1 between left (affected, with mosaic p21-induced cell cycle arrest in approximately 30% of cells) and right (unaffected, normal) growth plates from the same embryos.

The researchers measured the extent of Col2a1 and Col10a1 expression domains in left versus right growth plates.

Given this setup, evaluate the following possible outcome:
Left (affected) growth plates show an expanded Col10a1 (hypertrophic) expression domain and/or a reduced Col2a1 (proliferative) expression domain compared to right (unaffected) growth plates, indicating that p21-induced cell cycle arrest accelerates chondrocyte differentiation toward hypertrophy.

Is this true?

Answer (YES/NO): NO